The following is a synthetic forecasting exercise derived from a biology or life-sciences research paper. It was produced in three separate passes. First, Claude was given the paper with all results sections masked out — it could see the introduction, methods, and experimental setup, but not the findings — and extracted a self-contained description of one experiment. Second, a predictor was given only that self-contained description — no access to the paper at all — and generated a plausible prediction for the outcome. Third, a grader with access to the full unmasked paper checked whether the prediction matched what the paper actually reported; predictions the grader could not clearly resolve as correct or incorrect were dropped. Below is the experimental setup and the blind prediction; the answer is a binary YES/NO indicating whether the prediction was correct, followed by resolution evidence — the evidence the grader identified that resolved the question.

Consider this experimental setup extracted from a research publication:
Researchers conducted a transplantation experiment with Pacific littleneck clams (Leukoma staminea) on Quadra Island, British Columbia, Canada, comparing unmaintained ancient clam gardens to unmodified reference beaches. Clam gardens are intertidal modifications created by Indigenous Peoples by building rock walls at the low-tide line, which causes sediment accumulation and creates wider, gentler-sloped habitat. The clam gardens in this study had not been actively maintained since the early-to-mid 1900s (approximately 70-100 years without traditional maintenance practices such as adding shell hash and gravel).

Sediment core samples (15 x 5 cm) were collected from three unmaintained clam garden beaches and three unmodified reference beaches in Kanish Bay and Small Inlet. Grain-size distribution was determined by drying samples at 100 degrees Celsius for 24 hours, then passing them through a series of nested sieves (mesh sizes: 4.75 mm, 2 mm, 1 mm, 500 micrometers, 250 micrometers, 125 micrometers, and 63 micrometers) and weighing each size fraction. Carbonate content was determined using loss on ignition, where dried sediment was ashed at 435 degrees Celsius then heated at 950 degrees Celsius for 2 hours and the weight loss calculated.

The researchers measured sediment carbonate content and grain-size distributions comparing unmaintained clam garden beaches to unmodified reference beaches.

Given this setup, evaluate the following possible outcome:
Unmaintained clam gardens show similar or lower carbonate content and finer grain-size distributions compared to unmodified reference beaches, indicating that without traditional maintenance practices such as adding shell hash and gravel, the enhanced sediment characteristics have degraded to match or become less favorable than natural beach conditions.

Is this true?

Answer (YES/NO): NO